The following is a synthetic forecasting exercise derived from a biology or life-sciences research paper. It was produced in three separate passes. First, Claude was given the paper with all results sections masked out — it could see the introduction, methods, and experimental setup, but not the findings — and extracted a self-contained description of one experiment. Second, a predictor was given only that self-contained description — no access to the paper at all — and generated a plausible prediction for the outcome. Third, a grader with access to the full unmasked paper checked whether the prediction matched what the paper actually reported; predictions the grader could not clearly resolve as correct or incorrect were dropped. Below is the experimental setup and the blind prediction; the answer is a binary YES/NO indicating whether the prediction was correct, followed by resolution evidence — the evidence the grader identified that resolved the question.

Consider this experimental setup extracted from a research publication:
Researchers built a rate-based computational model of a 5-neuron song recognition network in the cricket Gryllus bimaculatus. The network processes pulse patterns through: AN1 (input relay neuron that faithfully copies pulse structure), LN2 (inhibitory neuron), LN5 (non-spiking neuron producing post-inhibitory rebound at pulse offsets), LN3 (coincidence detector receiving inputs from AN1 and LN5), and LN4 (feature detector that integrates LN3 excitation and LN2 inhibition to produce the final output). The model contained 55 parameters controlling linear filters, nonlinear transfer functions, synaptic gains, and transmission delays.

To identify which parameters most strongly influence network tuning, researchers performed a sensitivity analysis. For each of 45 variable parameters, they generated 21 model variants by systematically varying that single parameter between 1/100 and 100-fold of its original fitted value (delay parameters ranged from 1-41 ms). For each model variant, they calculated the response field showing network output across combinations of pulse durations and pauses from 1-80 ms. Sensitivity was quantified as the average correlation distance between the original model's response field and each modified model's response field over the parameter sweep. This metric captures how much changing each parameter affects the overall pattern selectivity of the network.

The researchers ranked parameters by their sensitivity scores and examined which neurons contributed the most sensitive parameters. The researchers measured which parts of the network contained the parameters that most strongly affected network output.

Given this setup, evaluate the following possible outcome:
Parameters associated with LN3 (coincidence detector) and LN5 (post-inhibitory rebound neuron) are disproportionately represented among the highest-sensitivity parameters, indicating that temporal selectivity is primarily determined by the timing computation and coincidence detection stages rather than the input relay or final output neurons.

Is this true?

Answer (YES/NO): YES